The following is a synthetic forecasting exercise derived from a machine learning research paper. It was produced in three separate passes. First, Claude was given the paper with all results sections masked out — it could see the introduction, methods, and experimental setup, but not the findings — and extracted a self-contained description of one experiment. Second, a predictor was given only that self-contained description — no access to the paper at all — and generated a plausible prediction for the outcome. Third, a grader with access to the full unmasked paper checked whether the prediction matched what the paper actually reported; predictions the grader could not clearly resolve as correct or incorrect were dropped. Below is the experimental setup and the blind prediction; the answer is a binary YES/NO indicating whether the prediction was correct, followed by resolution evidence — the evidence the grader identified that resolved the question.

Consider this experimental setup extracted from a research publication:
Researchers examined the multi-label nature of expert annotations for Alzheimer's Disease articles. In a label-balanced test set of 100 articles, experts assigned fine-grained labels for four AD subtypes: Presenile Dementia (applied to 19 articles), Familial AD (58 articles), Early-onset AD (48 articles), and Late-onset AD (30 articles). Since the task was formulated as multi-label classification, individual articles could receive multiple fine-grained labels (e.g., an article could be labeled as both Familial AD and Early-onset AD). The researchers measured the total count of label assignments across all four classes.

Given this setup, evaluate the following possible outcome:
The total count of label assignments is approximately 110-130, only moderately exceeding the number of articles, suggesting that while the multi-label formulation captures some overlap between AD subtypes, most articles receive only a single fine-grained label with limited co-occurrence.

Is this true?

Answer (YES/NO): NO